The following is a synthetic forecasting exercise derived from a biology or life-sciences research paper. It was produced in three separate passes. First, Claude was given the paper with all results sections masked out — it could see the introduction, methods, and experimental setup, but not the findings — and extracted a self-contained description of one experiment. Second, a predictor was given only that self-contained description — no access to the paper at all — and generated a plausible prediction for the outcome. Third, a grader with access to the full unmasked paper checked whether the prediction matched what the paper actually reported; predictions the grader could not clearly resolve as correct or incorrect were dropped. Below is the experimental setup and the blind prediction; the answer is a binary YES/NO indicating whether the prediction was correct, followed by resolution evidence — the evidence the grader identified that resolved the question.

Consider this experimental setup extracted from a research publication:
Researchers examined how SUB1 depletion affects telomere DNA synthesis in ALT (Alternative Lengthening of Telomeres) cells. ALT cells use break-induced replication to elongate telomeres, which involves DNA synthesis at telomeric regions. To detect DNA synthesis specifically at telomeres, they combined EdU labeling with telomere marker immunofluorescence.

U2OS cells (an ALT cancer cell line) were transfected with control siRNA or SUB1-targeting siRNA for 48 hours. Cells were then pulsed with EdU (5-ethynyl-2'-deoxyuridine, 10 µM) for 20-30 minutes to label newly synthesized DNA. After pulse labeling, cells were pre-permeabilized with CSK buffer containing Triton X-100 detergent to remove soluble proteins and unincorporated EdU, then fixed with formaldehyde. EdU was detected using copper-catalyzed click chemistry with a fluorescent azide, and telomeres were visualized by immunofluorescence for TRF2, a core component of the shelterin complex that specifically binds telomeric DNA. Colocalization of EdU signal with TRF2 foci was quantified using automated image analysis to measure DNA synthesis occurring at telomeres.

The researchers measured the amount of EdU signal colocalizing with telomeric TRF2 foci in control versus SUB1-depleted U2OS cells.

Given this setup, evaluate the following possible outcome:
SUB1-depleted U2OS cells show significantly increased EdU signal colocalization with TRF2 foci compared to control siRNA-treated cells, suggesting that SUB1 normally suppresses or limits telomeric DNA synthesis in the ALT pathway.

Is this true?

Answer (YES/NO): NO